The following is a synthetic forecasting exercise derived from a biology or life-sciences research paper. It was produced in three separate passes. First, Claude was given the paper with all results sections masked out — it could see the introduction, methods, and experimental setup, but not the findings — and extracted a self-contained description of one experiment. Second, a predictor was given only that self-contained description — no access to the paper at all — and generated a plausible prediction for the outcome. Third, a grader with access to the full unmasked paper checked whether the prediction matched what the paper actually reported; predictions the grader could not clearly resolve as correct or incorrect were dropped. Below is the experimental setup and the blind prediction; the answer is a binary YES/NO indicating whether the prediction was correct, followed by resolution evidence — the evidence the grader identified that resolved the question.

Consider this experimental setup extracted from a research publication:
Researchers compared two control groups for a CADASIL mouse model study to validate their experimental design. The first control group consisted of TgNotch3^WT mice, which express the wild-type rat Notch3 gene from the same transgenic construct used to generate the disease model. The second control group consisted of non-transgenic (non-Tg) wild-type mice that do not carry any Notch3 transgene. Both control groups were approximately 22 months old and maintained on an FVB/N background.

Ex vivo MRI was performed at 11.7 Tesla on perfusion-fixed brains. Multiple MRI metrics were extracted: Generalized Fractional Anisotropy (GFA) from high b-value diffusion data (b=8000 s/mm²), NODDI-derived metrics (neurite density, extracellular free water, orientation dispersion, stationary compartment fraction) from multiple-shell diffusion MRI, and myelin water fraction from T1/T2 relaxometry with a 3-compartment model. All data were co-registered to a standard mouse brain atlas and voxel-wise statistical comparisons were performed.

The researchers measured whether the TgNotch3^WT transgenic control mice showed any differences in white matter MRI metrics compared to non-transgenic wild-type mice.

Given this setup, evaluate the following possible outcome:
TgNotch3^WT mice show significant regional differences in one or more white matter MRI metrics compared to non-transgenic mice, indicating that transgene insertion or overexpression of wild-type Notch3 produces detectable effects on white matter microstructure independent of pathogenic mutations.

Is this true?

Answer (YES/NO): NO